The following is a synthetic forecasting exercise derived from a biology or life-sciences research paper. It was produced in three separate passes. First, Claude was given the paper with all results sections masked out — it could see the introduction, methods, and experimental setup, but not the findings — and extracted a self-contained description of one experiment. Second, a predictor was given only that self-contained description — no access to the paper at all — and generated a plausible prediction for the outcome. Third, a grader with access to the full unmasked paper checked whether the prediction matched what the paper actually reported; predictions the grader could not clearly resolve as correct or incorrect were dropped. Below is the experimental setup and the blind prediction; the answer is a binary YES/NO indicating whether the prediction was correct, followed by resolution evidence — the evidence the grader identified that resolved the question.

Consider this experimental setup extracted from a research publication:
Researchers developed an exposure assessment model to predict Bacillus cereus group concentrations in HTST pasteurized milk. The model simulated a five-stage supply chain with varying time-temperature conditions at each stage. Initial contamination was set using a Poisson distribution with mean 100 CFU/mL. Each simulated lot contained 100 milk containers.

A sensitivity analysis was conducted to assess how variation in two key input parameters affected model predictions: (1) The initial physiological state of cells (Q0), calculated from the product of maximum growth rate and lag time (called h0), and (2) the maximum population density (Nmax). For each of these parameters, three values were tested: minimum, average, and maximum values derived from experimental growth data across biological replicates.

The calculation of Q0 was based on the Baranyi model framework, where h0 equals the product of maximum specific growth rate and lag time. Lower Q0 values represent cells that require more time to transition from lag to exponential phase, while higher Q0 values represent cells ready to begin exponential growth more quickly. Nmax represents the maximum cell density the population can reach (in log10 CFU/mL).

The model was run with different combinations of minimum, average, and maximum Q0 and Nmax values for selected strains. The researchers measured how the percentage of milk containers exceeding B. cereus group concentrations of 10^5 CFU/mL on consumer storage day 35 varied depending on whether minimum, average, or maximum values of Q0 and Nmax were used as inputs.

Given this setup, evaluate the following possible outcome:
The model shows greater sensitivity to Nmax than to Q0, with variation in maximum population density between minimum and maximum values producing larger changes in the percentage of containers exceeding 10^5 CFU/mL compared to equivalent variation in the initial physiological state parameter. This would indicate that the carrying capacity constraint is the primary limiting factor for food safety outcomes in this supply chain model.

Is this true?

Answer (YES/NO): NO